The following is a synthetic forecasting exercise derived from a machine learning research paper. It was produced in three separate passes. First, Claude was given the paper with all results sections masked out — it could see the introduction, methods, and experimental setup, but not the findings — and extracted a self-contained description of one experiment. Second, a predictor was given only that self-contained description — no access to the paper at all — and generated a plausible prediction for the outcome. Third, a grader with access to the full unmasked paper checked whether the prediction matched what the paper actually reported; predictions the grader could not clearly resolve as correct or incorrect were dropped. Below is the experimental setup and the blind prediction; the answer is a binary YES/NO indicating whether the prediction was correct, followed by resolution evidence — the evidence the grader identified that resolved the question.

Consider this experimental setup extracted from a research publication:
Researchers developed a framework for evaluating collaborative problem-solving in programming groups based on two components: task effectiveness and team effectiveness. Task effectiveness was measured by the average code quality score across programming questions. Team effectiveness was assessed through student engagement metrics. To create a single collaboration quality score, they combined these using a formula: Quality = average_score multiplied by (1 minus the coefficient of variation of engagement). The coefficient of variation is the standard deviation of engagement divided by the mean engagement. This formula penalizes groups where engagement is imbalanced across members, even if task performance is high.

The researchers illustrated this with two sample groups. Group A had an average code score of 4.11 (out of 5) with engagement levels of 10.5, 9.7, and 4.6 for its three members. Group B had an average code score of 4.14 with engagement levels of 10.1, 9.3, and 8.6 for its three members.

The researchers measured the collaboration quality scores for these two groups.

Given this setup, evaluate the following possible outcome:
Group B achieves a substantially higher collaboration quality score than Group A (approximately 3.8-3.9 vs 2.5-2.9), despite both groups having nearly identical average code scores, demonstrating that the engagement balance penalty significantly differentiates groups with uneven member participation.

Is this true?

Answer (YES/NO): YES